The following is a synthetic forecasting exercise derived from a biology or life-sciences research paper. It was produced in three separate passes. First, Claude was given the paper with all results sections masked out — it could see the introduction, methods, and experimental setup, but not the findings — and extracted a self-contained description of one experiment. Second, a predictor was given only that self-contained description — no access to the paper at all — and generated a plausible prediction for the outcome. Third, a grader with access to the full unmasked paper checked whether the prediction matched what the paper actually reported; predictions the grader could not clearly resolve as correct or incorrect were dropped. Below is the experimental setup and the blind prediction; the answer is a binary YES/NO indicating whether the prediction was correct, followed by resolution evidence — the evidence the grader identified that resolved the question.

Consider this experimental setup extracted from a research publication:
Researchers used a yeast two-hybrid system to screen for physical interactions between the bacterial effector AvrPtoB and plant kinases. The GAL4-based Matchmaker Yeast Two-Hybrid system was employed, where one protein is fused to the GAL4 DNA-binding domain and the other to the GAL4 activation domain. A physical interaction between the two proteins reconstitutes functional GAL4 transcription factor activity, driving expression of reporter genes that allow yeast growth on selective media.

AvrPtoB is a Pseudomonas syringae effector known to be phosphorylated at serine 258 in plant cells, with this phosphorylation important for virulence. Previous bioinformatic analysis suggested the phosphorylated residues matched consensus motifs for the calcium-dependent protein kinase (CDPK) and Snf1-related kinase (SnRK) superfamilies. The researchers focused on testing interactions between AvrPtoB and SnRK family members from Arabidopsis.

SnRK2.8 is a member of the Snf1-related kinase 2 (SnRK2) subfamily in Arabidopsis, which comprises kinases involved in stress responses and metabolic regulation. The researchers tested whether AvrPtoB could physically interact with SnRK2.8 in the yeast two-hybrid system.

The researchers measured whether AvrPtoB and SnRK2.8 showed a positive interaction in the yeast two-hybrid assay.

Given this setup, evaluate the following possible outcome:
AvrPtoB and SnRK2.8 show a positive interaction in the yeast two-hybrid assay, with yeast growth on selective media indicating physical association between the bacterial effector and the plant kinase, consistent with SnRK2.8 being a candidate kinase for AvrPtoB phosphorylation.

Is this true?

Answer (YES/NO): YES